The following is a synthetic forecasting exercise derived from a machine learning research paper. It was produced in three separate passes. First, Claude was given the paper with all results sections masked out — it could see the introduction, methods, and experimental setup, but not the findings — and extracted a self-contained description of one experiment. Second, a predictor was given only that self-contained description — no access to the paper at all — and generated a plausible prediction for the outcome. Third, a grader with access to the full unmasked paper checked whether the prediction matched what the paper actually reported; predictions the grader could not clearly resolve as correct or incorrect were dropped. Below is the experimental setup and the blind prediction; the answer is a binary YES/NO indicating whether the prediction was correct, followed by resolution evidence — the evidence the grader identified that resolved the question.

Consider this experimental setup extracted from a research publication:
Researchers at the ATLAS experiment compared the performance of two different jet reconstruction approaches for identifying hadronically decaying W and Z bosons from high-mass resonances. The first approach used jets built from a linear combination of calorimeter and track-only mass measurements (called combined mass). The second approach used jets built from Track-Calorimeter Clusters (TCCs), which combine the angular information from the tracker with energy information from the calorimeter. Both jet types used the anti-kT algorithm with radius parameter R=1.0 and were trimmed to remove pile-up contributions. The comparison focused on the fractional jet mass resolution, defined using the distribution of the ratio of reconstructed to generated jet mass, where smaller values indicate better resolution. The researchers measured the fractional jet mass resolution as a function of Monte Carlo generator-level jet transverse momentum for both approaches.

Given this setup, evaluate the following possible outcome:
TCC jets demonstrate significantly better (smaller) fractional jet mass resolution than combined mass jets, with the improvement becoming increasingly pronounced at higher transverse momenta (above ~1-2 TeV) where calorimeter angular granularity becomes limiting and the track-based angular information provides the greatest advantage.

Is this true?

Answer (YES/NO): YES